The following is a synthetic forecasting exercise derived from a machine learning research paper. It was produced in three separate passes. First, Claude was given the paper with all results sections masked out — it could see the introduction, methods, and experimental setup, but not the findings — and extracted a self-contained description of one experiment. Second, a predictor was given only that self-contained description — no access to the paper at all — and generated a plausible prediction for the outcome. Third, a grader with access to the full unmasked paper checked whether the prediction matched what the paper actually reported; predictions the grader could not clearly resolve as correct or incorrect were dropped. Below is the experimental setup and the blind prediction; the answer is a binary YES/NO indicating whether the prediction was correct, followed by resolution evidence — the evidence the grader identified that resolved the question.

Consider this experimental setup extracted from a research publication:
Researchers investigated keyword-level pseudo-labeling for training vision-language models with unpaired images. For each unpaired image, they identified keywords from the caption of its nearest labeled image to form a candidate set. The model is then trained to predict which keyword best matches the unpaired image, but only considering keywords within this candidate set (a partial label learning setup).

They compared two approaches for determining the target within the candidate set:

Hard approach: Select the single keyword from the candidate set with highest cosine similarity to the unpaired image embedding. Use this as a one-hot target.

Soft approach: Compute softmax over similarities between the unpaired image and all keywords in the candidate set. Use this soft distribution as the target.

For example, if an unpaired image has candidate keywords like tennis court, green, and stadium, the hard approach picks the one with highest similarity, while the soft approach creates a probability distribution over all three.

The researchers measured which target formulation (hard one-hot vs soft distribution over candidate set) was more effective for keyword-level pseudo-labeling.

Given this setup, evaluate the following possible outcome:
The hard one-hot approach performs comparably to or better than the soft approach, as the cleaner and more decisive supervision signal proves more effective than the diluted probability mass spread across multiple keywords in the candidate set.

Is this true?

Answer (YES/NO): NO